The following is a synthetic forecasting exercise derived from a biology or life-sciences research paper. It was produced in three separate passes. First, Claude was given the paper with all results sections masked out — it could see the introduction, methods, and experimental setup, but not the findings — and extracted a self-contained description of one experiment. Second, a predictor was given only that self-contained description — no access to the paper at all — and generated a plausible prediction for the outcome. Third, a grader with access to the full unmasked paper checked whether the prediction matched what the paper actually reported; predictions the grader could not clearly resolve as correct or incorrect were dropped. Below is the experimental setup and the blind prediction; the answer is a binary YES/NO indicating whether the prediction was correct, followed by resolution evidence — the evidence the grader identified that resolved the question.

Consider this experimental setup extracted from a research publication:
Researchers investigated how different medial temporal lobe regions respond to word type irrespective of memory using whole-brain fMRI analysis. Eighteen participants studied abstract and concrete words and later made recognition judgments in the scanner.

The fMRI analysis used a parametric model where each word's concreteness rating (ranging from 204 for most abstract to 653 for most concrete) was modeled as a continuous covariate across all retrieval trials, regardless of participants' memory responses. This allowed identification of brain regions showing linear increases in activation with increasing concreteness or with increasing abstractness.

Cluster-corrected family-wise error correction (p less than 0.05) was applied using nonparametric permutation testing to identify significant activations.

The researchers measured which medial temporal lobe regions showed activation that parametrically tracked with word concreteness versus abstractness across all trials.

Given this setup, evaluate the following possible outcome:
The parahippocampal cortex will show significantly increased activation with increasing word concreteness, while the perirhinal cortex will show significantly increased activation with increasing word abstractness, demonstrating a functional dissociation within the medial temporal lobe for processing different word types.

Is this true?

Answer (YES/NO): NO